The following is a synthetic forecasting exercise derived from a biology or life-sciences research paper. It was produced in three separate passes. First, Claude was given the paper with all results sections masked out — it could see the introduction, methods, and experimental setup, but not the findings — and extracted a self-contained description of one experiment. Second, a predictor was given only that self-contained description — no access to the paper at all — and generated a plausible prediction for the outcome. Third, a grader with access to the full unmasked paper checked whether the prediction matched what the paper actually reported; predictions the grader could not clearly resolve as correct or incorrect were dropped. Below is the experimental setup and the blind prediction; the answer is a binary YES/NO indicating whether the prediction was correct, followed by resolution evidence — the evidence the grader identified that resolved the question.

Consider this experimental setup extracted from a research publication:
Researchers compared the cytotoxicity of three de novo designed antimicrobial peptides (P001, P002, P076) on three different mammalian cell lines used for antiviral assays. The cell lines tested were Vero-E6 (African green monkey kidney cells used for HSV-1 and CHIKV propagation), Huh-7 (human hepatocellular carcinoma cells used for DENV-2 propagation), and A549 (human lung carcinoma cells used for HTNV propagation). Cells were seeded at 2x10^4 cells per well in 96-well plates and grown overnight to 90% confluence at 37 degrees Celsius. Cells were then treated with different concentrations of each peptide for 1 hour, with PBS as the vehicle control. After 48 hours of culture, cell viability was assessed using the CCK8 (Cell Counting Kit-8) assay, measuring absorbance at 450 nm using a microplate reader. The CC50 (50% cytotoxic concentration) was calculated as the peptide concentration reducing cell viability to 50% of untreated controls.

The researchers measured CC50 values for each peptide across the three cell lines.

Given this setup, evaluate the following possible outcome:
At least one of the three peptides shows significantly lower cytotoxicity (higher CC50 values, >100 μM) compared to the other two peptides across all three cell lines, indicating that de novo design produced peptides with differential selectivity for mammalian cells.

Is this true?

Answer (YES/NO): NO